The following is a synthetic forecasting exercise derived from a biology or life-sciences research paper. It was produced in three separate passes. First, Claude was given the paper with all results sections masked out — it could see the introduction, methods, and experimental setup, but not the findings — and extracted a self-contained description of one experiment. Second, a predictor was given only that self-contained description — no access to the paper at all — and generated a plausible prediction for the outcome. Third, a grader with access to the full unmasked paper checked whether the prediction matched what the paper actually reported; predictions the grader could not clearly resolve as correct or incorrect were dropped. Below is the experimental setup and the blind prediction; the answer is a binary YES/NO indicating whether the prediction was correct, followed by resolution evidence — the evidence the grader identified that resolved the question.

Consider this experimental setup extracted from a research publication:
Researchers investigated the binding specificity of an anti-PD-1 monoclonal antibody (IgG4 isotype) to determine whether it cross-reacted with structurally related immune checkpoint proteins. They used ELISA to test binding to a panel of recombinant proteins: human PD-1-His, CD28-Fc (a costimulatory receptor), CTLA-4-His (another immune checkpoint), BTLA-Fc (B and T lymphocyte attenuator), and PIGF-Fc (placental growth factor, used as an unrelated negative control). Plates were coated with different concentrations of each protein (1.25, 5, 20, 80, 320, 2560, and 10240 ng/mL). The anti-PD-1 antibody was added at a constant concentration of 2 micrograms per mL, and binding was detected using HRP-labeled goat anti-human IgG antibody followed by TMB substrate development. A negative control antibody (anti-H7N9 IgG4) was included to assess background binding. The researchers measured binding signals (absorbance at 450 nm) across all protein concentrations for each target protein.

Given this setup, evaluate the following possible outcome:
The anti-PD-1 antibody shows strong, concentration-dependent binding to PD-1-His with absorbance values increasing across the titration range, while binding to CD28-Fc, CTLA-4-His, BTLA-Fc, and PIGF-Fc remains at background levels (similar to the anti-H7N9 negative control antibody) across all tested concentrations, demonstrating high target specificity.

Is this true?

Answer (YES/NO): YES